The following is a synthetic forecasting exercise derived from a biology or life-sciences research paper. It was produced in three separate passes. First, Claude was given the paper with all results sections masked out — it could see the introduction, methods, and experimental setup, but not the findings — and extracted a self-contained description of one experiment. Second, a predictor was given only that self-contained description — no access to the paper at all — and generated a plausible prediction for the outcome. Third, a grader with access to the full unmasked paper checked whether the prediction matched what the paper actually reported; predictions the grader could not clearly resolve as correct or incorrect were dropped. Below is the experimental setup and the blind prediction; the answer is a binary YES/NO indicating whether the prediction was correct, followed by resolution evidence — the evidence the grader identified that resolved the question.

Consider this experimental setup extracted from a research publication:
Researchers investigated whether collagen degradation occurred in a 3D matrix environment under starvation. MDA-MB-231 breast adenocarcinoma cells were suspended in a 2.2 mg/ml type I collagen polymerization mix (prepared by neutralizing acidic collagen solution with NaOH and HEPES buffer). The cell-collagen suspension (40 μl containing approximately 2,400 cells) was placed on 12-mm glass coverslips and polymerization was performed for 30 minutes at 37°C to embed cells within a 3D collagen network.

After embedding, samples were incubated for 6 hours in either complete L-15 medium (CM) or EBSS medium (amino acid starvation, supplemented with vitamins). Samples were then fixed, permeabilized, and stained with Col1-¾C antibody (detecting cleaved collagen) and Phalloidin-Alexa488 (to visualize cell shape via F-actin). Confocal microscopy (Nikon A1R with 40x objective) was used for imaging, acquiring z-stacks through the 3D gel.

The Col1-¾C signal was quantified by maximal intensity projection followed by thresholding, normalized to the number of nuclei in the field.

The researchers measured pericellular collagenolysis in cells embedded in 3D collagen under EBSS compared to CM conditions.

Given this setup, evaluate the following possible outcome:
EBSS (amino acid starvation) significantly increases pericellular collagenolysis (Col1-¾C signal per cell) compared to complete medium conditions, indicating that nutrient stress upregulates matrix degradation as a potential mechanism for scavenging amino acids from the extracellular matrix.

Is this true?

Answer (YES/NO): YES